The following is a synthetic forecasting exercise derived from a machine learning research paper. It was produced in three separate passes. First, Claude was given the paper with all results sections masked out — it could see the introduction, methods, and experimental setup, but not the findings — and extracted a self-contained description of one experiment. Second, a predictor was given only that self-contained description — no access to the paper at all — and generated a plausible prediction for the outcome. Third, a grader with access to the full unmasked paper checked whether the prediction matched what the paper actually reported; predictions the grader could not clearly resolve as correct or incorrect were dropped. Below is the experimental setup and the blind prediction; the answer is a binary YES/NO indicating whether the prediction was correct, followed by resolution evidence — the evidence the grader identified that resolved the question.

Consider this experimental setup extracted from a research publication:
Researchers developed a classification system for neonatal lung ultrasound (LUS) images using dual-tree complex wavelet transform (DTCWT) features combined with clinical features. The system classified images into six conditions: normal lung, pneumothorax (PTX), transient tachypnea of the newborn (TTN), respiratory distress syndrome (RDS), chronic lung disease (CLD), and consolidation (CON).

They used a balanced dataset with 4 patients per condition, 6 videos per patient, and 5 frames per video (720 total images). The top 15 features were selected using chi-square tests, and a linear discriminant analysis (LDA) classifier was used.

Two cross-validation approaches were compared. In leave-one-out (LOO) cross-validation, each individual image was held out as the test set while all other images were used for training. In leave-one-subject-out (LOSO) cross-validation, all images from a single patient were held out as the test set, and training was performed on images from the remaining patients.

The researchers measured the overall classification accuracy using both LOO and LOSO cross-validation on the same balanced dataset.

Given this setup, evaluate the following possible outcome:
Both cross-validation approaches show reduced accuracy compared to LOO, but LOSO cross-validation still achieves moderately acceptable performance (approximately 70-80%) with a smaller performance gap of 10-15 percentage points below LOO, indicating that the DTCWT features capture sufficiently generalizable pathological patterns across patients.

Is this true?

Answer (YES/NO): NO